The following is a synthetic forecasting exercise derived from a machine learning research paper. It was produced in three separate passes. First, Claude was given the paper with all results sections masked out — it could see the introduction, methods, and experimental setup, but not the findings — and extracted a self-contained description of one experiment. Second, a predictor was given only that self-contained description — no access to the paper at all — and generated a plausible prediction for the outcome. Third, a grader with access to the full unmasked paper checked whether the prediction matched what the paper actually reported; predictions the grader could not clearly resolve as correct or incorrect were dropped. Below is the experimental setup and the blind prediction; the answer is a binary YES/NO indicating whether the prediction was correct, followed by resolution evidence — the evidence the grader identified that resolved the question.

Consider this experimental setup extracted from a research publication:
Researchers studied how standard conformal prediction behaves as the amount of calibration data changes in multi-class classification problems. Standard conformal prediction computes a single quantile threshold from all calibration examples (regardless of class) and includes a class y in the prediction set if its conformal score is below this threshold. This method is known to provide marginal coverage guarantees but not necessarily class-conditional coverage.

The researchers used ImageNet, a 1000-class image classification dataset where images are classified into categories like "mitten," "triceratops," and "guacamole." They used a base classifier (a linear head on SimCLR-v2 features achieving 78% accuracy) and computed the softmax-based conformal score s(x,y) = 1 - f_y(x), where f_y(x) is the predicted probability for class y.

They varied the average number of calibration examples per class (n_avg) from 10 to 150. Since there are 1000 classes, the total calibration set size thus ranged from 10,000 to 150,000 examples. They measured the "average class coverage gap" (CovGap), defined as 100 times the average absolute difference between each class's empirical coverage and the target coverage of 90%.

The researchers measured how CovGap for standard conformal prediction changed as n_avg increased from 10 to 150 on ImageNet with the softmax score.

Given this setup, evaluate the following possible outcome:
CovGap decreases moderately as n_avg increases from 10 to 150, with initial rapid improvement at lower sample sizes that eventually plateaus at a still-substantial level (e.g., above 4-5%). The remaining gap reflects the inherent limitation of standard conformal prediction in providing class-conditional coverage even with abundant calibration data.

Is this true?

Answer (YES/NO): NO